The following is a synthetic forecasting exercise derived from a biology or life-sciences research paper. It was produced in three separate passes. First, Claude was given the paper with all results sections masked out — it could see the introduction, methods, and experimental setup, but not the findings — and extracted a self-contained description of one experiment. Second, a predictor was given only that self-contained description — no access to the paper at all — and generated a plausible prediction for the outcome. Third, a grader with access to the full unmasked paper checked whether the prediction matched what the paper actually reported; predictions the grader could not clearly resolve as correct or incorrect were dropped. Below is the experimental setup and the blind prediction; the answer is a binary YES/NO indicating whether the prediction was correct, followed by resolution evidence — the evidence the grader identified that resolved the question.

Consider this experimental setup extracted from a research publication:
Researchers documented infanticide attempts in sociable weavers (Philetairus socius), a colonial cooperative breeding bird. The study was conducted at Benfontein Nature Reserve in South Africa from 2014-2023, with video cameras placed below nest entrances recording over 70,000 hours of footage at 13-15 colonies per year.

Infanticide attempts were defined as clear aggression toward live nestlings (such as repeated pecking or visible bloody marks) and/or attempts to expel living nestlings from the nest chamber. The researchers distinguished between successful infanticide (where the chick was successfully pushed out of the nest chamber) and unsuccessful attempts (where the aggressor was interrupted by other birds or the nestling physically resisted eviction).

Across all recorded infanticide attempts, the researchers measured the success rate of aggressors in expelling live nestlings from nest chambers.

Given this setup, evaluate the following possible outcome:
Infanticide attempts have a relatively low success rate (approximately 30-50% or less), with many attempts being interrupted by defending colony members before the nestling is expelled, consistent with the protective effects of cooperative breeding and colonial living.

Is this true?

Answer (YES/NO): NO